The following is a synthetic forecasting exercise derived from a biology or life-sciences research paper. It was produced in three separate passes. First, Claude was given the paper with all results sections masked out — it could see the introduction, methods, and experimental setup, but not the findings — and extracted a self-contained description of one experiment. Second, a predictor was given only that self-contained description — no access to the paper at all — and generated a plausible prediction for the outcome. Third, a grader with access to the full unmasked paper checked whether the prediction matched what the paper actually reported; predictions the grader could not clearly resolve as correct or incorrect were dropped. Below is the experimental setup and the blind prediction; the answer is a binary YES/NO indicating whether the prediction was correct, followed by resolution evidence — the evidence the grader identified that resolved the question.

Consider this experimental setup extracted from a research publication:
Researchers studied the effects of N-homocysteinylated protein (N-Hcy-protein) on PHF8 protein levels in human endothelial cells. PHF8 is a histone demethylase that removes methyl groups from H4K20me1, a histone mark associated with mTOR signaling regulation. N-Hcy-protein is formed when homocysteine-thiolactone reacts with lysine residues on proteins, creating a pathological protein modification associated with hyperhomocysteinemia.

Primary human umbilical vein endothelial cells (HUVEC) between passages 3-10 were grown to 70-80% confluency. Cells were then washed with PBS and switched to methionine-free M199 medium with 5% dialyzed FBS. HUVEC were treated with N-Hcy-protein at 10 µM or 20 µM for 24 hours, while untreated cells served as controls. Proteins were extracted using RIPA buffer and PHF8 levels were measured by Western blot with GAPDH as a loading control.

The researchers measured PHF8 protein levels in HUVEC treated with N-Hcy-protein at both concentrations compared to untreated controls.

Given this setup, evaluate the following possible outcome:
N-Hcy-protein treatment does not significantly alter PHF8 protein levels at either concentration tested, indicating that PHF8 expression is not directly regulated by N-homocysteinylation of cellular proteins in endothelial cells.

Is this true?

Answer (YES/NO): NO